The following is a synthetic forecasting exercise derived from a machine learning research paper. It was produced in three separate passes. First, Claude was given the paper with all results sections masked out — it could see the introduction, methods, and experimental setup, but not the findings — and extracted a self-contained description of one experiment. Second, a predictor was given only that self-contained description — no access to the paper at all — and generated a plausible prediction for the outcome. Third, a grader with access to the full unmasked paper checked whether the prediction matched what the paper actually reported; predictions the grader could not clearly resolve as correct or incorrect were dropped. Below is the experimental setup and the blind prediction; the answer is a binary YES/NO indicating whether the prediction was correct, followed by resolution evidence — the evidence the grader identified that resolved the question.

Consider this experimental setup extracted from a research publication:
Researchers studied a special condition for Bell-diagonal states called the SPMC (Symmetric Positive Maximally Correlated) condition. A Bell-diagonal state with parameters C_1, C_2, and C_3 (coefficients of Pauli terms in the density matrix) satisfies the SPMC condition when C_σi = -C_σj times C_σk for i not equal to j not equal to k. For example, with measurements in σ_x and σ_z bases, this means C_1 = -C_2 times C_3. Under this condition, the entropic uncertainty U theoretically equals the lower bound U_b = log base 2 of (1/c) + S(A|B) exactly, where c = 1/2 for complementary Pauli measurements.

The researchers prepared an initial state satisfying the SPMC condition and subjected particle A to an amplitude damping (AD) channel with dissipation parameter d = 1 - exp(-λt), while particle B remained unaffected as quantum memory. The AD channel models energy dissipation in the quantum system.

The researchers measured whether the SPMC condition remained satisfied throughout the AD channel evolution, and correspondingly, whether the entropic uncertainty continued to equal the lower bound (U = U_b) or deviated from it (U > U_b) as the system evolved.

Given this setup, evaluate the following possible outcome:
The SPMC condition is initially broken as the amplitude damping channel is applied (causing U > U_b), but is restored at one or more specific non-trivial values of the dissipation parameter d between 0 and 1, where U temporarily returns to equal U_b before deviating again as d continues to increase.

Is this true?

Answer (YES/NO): NO